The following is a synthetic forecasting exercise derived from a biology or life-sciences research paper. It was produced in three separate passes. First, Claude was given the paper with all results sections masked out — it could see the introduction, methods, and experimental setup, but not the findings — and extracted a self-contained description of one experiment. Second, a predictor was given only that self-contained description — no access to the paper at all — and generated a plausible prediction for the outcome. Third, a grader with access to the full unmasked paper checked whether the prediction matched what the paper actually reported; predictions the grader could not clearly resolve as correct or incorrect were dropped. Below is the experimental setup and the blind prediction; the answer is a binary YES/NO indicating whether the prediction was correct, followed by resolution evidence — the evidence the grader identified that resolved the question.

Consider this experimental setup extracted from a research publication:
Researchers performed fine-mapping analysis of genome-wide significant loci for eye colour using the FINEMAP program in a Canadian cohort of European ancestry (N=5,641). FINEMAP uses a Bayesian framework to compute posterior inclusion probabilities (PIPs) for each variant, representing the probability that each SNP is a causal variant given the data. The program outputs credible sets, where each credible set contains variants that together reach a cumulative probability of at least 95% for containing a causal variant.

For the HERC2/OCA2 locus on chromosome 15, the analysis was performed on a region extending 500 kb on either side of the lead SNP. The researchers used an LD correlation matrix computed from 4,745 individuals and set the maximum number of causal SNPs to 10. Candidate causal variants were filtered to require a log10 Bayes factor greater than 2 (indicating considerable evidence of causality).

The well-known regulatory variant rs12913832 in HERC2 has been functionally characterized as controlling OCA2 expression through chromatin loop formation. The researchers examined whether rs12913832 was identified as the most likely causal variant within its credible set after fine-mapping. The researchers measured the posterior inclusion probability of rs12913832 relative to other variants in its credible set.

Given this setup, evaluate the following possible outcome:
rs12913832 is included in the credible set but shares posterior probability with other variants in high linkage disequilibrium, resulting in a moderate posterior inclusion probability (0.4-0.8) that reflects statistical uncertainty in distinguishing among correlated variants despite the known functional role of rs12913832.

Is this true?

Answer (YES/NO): NO